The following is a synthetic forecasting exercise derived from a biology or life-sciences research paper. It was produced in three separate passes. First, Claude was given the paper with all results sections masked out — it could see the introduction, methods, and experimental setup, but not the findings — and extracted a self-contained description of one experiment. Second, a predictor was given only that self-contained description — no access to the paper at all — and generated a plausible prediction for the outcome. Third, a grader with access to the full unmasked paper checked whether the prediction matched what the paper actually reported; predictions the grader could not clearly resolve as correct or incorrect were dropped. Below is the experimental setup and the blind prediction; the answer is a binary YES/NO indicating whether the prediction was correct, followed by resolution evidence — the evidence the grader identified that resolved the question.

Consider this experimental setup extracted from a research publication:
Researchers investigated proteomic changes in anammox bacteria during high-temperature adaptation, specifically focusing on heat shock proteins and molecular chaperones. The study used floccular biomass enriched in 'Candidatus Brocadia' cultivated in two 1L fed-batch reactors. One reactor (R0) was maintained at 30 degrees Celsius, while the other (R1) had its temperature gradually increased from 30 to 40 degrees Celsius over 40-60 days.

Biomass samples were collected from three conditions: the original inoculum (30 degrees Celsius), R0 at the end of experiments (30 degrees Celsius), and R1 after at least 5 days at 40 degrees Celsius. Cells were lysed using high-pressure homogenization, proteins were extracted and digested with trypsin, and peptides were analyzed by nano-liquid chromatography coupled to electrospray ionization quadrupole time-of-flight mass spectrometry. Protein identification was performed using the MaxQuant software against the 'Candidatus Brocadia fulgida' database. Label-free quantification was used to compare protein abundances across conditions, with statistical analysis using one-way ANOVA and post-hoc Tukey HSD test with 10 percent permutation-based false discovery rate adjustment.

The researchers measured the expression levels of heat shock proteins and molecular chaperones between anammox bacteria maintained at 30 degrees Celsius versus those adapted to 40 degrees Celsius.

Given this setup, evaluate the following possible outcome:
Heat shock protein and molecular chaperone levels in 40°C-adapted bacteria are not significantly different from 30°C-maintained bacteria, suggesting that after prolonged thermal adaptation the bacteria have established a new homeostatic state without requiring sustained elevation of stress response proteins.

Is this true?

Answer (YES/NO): NO